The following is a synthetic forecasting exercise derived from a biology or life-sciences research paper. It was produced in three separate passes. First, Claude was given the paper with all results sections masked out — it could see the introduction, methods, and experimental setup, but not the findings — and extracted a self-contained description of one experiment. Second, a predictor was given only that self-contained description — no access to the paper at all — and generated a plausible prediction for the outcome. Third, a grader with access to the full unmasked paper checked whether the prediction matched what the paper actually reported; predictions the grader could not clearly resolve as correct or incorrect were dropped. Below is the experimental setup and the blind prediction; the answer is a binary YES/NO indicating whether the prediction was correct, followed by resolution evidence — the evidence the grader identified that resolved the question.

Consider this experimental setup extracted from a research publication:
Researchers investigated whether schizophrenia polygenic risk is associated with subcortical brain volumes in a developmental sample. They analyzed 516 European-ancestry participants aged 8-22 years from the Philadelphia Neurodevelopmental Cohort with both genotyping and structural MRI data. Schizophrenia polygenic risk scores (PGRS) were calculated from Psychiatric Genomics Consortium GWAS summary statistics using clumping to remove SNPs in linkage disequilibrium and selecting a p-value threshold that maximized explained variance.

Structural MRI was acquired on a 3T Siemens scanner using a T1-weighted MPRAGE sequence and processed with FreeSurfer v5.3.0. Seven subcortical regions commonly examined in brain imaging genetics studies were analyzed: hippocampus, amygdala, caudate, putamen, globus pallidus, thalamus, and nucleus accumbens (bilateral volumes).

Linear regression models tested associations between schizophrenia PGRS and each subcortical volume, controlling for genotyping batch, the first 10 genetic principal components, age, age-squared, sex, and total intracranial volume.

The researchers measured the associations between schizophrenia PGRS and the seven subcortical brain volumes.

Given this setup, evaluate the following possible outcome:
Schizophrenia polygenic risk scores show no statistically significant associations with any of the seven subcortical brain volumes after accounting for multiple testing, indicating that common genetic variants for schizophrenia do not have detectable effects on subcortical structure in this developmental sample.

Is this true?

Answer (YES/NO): NO